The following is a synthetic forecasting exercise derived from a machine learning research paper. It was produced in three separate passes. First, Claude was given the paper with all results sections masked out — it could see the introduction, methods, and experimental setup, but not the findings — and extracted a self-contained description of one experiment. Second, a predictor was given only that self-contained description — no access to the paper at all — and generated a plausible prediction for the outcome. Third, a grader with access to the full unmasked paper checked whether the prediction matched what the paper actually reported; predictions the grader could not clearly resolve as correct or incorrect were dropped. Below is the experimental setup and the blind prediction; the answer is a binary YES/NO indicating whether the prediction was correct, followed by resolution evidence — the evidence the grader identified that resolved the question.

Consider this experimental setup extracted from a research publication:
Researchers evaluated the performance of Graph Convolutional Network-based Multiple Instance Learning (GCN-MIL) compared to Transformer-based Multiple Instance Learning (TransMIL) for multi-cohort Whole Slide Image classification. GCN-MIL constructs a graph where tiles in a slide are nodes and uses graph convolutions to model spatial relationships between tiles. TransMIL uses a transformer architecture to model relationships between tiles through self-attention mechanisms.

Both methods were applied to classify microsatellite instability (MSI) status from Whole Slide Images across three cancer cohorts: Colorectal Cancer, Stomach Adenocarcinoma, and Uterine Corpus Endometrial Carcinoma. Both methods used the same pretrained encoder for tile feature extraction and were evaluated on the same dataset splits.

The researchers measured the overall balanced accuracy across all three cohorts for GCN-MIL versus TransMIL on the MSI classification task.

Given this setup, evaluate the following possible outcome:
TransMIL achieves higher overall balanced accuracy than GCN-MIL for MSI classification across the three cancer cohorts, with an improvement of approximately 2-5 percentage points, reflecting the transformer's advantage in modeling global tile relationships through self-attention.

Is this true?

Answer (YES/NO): NO